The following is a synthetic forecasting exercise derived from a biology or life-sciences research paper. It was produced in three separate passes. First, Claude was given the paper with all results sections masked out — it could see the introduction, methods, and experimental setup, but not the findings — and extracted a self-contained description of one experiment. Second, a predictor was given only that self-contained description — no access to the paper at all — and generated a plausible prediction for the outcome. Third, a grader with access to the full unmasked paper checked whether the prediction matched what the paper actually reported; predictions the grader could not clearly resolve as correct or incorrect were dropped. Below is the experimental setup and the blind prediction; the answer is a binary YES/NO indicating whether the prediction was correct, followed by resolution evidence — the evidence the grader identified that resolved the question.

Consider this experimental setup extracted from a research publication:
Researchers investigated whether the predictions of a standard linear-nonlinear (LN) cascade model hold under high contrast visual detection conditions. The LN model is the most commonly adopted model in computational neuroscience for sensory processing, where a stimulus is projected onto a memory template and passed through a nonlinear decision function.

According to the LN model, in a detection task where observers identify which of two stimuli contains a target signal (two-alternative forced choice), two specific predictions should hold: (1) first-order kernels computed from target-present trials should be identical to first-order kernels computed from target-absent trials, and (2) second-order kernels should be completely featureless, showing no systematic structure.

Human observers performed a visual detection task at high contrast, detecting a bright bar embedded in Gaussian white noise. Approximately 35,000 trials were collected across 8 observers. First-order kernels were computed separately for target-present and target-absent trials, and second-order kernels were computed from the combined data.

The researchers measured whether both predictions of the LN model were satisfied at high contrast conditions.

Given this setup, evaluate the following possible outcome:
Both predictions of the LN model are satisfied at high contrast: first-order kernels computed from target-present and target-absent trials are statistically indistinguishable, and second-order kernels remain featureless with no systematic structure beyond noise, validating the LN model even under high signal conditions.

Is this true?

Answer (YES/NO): YES